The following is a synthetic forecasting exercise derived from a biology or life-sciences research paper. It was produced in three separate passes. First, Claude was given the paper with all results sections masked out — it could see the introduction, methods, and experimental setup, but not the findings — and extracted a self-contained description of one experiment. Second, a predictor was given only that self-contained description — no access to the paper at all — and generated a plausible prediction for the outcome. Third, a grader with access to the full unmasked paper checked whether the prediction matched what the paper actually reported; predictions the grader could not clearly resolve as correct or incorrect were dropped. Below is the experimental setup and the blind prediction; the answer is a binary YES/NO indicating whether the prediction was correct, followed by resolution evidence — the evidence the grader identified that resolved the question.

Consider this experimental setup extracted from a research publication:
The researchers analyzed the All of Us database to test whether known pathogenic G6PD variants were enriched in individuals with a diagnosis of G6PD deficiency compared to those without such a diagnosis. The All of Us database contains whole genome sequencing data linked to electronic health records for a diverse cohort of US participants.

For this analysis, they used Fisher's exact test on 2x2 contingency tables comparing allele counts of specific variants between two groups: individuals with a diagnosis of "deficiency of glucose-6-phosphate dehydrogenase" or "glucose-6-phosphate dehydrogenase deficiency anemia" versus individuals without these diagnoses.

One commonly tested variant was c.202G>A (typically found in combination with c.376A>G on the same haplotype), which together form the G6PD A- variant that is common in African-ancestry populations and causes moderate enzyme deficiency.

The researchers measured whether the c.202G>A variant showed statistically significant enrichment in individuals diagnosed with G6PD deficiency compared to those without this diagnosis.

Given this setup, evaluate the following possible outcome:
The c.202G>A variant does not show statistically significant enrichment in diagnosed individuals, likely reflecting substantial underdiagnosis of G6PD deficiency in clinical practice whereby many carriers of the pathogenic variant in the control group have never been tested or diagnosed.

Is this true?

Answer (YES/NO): NO